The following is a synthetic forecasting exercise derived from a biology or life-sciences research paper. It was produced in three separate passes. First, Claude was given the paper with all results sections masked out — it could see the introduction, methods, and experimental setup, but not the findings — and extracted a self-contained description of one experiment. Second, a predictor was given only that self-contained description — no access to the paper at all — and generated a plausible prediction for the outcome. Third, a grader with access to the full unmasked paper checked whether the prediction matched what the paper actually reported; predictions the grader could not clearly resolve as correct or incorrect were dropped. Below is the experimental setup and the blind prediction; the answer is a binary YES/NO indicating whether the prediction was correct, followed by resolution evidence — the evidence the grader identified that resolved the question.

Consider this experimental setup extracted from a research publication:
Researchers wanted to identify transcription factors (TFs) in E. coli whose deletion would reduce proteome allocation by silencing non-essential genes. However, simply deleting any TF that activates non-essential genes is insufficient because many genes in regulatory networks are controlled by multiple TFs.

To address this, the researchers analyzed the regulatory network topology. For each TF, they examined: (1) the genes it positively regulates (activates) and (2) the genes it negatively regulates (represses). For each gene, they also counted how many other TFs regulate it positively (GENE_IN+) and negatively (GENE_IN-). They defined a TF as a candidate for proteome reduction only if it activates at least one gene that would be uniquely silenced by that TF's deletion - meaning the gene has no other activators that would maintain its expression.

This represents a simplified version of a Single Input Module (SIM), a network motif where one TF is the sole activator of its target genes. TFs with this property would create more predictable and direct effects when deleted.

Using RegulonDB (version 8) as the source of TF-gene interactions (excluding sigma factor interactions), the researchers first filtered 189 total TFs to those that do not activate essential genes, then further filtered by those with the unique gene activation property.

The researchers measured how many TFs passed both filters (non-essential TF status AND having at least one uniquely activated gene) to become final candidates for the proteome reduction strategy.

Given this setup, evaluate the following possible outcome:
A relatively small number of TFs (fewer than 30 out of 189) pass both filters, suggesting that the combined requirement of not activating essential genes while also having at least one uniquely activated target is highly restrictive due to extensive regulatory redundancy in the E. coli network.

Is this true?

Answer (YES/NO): NO